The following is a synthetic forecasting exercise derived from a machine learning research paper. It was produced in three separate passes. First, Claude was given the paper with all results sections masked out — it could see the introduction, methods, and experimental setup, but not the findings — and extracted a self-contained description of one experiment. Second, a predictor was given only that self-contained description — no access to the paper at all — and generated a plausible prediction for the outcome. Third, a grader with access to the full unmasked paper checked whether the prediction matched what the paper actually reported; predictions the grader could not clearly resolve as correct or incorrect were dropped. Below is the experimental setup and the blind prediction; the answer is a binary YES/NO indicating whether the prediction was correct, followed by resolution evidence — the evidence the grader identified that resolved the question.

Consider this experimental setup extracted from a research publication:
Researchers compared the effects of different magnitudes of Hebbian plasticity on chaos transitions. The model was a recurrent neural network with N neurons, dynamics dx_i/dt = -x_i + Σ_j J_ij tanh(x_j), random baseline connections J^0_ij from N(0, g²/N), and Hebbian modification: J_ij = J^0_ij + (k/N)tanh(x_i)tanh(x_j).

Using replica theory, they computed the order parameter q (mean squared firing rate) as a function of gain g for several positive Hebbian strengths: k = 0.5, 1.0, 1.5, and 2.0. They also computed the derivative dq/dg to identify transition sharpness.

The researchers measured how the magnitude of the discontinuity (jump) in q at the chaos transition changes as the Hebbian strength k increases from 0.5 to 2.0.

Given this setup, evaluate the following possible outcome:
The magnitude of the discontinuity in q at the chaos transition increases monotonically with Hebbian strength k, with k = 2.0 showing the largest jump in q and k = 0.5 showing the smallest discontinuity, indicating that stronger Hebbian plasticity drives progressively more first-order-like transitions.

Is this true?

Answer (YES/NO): NO